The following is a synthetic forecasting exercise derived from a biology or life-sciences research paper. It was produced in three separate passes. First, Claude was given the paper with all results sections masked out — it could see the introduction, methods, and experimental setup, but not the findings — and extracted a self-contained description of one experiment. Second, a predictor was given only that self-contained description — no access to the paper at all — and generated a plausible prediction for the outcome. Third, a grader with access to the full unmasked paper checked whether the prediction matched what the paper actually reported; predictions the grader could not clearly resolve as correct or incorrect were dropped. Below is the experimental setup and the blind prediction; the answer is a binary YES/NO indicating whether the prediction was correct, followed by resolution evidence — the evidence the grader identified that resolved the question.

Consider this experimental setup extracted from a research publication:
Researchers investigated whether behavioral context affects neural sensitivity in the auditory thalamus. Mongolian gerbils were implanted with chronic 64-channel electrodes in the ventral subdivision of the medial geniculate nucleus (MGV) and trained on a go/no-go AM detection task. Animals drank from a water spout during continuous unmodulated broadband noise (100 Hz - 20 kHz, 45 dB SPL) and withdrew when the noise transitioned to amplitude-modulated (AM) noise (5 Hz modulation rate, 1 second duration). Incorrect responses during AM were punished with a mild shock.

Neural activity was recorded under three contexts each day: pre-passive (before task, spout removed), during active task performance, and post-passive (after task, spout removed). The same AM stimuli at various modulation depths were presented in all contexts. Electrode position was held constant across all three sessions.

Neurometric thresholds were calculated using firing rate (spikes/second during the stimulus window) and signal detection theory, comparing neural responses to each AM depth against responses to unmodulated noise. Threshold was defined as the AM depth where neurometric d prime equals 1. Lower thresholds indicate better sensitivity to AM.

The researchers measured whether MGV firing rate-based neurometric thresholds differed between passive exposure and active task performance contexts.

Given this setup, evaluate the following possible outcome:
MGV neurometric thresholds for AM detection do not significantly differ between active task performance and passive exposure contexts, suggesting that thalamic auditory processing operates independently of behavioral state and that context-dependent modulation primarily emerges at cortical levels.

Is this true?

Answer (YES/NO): NO